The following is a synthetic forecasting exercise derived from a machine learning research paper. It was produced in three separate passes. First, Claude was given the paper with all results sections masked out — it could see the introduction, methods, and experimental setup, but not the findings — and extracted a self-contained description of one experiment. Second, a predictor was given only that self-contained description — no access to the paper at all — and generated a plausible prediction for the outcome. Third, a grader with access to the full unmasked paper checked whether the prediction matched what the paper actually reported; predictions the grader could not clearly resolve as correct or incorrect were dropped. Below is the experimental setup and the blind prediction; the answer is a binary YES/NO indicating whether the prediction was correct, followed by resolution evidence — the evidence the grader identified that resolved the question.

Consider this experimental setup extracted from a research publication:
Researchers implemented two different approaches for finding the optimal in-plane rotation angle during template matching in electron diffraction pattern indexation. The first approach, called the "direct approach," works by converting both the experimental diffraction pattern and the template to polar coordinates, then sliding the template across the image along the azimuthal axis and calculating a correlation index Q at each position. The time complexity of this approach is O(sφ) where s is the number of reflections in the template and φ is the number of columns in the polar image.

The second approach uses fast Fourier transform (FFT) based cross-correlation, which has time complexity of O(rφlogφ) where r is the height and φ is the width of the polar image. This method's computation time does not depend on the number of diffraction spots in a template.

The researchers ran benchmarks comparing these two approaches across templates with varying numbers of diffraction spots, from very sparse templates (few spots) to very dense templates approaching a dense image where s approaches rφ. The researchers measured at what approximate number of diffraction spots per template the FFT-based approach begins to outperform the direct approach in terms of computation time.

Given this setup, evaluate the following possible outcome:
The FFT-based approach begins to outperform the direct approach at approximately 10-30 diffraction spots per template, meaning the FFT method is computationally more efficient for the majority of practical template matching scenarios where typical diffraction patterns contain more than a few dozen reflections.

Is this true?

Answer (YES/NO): NO